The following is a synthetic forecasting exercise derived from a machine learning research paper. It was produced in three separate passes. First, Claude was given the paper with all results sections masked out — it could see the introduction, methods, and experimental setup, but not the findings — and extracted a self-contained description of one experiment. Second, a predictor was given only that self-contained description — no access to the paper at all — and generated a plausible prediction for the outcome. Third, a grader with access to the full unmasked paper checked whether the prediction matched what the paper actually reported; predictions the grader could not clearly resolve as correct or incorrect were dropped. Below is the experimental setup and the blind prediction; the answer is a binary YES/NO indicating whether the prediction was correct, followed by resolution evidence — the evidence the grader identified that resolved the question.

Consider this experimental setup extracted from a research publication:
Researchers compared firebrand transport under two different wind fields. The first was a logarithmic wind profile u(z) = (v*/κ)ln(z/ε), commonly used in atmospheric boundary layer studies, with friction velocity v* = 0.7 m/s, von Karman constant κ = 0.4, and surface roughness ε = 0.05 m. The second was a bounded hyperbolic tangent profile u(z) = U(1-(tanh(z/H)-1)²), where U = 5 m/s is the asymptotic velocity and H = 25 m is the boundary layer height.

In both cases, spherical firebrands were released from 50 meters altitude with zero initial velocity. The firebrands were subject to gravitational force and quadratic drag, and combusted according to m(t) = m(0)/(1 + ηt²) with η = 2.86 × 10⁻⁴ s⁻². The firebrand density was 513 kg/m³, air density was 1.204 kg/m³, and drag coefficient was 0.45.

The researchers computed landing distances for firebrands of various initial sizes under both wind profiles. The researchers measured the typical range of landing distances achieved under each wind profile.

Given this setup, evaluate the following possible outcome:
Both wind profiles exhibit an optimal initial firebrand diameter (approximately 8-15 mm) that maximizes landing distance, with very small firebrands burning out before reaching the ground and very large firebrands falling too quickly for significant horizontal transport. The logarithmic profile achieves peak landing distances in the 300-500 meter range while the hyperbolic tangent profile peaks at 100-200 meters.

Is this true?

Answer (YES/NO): NO